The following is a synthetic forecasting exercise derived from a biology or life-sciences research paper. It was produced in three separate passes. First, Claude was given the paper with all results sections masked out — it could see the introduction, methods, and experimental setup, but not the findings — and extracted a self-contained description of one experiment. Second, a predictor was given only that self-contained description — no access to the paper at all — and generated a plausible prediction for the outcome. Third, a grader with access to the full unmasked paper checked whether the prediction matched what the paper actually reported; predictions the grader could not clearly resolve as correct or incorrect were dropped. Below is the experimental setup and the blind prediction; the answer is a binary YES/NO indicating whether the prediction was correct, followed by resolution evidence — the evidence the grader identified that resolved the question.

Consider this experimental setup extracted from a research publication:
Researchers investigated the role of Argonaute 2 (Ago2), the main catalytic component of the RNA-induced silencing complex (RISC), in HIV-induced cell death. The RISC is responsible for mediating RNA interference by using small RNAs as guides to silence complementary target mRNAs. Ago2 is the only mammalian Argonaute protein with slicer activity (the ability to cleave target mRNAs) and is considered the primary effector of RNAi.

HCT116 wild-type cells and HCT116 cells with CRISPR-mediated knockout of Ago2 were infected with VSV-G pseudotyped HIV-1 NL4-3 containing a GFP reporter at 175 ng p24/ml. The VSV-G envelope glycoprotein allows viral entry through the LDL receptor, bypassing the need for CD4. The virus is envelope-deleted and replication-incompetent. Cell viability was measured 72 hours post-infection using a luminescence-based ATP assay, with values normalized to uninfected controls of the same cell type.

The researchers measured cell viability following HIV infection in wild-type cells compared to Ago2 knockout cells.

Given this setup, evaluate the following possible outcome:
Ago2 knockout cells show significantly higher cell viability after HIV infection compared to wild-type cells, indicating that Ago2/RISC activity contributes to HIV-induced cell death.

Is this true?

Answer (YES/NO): NO